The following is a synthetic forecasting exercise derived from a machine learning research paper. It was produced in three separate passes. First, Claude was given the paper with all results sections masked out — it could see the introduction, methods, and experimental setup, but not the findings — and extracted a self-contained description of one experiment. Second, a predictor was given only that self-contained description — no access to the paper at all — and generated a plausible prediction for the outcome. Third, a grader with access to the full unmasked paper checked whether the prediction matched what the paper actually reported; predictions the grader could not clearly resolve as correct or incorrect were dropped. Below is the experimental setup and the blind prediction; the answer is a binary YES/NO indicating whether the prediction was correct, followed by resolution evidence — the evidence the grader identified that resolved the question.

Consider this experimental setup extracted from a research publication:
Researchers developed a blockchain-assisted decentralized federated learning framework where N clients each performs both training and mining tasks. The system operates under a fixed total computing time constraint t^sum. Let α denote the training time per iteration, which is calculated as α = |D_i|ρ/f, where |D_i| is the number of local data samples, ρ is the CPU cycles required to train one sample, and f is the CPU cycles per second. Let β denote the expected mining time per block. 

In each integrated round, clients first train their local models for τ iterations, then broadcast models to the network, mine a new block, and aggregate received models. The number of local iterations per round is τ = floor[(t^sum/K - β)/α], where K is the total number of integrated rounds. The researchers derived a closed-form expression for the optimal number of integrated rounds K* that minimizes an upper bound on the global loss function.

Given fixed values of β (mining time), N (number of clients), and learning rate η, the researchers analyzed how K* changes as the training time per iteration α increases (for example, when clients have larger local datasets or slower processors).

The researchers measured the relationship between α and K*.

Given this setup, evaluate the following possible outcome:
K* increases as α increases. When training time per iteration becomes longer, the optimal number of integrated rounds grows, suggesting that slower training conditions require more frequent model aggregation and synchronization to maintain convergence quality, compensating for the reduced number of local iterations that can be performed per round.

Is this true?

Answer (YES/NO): NO